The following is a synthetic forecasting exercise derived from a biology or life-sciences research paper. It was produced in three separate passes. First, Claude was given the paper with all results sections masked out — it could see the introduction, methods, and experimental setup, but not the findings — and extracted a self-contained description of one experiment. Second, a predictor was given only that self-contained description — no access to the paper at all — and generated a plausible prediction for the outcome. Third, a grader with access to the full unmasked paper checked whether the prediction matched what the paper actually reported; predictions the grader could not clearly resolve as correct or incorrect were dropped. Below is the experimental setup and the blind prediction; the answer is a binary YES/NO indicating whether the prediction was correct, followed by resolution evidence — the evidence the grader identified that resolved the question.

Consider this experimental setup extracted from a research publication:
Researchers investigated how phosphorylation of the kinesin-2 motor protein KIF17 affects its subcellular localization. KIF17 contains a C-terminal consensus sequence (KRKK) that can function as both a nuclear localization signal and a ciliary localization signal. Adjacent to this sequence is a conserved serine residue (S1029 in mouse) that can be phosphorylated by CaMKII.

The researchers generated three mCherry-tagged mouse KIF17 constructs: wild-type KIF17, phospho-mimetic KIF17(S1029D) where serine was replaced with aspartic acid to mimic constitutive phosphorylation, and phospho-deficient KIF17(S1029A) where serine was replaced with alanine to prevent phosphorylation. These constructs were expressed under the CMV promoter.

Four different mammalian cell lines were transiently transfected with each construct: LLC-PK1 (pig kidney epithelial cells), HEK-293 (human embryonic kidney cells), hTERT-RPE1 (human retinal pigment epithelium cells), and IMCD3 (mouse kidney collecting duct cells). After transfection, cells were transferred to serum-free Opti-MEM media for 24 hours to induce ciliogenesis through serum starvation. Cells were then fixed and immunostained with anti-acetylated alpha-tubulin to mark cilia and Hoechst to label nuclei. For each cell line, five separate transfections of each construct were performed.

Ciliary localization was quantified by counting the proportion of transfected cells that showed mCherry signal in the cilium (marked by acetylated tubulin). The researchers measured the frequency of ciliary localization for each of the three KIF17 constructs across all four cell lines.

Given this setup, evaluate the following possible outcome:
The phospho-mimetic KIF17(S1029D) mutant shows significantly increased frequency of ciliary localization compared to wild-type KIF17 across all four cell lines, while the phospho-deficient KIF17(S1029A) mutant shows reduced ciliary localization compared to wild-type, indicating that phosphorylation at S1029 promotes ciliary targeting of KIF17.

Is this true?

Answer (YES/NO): NO